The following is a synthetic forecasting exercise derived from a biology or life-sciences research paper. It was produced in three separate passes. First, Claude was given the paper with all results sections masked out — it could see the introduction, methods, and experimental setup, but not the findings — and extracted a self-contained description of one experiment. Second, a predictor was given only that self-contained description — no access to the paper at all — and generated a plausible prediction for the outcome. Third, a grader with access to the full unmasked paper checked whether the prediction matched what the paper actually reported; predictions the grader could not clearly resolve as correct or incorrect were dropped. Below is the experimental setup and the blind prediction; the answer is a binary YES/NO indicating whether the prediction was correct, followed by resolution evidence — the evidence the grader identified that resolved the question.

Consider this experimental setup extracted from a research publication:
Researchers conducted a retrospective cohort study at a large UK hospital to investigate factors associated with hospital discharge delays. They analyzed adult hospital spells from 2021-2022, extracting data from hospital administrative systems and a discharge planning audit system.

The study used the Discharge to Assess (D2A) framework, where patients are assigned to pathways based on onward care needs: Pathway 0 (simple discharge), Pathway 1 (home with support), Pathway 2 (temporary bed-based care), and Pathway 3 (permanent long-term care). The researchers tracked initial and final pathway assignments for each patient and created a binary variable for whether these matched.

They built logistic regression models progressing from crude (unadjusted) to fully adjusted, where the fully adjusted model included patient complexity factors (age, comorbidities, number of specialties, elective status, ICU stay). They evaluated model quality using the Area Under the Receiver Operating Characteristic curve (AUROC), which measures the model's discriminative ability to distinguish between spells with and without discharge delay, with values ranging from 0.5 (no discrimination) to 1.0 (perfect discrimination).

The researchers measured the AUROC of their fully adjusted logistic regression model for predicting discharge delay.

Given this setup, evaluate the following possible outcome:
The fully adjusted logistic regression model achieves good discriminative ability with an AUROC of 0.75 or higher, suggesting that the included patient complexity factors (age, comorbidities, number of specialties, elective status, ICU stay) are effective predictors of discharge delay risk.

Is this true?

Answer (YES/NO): YES